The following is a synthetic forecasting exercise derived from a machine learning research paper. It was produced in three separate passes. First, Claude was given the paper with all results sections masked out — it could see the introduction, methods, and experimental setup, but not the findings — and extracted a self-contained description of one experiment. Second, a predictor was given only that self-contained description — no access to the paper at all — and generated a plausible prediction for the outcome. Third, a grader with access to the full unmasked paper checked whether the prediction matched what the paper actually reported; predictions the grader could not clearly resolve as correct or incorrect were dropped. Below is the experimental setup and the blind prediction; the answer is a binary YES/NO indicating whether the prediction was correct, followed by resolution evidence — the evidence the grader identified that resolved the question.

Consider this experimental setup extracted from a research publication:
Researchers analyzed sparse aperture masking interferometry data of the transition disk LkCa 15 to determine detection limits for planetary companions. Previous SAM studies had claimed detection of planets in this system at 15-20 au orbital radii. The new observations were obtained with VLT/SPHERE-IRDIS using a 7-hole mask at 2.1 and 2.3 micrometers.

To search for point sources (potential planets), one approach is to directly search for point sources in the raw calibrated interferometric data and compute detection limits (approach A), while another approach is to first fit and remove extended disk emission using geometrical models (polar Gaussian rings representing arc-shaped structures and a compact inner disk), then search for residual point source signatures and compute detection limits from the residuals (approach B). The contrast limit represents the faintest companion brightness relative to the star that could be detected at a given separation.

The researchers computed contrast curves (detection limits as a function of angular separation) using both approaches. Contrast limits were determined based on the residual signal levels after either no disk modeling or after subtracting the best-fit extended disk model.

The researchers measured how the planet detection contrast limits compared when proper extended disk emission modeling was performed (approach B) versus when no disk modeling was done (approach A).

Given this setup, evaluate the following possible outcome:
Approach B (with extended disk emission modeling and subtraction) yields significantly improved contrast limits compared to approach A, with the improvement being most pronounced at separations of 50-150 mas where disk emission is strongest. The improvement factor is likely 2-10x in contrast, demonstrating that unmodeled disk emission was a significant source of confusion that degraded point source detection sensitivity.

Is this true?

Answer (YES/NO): YES